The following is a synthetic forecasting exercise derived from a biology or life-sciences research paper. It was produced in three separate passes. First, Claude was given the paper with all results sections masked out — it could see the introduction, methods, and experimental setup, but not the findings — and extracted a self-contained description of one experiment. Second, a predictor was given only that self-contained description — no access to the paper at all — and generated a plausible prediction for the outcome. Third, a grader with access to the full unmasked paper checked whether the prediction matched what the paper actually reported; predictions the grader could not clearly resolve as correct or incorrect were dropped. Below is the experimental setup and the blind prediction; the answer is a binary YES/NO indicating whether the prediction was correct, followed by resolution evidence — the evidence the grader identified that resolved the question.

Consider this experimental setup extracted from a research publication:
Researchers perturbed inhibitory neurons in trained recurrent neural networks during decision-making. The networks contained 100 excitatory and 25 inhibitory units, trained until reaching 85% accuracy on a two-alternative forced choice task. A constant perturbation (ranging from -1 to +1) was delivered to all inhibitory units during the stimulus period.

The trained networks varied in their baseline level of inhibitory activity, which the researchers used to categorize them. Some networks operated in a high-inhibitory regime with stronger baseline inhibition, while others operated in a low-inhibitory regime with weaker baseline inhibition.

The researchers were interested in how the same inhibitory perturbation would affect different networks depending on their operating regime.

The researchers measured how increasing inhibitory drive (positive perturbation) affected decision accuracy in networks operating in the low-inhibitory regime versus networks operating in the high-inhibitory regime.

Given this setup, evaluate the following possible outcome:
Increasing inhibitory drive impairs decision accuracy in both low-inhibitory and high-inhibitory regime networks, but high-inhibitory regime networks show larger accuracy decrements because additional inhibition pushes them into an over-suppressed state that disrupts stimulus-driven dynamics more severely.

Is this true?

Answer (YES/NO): NO